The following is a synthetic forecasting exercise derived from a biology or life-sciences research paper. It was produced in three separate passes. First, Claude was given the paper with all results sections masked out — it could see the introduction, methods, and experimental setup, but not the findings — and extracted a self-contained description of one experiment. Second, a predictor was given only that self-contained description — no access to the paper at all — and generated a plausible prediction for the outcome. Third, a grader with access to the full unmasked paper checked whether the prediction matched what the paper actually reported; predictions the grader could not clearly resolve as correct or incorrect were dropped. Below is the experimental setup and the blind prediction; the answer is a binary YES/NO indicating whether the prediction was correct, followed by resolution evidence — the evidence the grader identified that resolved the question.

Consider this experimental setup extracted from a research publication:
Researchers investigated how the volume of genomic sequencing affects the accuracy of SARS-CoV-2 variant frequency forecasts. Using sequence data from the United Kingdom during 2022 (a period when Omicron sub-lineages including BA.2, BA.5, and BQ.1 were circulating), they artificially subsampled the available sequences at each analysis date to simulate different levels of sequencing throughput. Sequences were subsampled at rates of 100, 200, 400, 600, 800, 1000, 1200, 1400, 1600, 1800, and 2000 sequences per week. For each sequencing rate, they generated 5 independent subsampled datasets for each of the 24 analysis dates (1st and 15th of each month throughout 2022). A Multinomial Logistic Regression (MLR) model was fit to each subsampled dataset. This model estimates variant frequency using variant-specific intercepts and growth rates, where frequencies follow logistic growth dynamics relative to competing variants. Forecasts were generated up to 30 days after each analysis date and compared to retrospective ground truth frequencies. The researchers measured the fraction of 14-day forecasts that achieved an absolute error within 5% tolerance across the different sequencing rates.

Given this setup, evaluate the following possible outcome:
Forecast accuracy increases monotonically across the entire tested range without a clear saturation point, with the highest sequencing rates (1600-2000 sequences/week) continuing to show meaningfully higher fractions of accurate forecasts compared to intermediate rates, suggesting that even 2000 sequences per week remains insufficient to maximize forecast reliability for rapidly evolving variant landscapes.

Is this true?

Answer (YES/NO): NO